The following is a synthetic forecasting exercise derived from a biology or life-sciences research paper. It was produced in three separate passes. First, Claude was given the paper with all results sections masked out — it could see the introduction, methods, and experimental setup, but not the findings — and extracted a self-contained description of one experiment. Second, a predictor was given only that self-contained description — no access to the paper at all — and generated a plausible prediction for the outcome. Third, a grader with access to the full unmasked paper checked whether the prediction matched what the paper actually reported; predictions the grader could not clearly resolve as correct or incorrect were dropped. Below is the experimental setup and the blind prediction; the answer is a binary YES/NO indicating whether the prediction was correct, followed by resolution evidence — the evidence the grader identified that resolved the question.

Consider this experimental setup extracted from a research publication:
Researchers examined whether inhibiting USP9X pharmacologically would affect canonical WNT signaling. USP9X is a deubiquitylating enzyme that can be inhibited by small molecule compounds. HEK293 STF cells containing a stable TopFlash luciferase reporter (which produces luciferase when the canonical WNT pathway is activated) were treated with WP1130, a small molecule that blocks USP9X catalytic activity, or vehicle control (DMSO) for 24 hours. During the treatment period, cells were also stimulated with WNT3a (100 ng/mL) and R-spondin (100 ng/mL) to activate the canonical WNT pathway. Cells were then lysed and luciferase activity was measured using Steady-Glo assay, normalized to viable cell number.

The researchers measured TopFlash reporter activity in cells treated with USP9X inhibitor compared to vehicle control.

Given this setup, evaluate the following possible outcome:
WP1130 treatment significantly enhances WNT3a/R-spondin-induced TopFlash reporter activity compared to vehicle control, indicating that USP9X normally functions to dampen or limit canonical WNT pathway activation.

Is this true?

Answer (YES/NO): NO